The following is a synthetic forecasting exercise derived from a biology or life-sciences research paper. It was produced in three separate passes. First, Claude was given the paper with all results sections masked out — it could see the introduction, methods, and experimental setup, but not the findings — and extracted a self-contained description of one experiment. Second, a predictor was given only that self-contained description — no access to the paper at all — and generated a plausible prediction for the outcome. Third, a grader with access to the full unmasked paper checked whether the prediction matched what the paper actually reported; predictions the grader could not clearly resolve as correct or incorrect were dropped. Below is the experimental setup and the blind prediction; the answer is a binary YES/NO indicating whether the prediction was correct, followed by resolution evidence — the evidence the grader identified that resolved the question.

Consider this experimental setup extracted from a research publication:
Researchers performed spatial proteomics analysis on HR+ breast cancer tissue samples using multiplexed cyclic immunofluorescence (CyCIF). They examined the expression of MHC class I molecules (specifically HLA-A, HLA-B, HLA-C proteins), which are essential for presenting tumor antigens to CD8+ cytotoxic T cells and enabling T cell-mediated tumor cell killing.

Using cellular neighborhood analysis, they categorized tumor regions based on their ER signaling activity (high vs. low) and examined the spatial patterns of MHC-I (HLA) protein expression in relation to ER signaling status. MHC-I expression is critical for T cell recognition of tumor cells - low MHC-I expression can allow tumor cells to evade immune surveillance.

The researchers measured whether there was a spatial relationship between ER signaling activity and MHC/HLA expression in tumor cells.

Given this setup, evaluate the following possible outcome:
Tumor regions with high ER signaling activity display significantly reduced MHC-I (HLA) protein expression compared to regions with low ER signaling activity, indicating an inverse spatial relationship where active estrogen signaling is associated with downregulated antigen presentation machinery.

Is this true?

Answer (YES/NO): YES